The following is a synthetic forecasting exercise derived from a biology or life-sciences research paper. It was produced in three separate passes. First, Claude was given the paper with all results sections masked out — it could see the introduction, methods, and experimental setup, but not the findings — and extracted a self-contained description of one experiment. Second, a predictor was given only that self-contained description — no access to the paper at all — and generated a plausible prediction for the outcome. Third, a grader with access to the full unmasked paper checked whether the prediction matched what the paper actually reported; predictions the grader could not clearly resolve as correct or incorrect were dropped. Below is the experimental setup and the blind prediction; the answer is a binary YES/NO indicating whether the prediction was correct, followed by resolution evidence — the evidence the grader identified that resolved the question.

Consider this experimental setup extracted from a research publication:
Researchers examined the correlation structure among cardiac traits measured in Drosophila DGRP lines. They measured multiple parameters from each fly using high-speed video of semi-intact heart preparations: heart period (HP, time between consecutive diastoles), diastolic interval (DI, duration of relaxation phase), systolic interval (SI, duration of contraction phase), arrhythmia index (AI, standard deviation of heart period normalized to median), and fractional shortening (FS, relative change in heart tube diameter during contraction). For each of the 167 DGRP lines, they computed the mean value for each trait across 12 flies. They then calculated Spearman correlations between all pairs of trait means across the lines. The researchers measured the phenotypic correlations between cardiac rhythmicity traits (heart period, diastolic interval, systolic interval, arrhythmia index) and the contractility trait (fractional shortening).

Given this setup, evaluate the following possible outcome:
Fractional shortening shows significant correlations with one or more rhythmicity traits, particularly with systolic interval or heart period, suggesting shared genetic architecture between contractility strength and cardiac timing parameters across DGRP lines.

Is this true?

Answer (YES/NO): NO